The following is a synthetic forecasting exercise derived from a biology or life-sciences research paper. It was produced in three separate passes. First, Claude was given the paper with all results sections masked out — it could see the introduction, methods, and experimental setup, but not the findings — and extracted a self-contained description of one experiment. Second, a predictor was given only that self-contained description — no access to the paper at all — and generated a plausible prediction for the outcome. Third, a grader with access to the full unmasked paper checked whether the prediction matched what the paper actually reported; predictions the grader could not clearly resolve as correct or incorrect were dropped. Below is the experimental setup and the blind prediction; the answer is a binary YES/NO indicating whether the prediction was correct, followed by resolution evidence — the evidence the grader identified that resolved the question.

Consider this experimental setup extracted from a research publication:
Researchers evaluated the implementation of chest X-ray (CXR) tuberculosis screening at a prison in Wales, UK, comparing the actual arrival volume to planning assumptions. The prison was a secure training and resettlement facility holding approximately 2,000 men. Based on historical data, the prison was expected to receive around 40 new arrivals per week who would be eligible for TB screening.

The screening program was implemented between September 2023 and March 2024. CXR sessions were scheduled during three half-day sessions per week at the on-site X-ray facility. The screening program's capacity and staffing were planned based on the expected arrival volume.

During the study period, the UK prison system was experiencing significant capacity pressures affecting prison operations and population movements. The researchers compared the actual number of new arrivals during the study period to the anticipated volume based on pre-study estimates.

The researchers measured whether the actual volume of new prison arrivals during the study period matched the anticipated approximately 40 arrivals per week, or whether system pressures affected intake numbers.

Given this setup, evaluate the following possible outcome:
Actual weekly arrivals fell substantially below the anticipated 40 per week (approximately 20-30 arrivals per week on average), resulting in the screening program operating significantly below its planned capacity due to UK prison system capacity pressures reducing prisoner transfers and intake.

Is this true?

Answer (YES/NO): NO